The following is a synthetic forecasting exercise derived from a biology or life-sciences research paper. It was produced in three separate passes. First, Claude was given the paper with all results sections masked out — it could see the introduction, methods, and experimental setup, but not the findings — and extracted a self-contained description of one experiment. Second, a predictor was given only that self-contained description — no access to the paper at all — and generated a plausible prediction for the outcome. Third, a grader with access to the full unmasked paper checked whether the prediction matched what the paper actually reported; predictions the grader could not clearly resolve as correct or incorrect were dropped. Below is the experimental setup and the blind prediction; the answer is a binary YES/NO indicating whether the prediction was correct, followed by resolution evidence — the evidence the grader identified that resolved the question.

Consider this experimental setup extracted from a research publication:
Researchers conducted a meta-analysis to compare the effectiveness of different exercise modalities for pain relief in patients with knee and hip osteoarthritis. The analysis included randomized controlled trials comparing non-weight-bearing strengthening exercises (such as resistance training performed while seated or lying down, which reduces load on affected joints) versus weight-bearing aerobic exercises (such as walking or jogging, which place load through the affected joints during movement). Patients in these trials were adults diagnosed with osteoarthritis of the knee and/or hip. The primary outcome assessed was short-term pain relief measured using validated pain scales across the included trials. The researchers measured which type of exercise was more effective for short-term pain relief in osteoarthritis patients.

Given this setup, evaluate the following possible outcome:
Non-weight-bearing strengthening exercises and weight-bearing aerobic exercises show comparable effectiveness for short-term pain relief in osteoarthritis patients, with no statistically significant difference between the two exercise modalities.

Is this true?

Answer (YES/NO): NO